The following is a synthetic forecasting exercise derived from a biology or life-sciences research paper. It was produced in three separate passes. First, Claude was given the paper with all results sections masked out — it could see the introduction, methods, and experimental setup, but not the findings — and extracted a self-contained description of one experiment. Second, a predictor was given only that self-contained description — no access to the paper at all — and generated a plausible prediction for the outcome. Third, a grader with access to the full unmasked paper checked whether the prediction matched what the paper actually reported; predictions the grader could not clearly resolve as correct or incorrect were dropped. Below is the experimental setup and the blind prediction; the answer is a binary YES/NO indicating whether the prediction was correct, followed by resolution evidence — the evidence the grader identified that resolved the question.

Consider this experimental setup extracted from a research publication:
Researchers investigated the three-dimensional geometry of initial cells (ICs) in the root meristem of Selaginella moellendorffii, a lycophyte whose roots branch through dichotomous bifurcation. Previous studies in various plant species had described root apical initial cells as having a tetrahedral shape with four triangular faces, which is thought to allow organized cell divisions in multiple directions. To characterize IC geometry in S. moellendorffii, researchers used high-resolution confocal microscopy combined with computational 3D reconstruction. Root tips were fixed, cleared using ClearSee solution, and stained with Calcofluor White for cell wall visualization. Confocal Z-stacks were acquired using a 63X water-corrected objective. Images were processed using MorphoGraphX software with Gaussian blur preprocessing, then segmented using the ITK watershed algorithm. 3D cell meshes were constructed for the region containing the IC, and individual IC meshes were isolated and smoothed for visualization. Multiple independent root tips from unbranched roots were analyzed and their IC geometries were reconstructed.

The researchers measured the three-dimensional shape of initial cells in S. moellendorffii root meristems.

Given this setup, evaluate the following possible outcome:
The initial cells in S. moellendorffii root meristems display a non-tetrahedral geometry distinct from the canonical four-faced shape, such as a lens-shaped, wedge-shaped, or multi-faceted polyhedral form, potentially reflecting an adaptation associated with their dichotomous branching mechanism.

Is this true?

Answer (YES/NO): YES